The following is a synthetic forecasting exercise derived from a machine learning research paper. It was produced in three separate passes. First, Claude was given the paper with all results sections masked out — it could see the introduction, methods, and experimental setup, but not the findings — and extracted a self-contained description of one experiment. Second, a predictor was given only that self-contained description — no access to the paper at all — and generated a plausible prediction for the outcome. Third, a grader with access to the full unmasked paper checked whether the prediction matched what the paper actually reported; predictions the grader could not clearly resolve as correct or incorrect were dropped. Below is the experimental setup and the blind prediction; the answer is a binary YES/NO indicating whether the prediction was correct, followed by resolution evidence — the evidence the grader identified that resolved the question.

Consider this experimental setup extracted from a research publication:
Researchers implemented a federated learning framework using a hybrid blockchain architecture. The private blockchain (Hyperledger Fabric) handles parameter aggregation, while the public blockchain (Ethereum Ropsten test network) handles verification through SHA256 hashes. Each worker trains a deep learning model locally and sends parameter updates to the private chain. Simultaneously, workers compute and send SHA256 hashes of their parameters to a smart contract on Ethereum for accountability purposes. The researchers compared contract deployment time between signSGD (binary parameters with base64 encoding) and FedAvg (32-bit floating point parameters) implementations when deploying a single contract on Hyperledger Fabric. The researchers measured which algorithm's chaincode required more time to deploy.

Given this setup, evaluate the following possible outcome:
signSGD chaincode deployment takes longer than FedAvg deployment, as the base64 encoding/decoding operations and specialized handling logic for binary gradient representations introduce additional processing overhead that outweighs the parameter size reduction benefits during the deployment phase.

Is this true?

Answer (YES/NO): YES